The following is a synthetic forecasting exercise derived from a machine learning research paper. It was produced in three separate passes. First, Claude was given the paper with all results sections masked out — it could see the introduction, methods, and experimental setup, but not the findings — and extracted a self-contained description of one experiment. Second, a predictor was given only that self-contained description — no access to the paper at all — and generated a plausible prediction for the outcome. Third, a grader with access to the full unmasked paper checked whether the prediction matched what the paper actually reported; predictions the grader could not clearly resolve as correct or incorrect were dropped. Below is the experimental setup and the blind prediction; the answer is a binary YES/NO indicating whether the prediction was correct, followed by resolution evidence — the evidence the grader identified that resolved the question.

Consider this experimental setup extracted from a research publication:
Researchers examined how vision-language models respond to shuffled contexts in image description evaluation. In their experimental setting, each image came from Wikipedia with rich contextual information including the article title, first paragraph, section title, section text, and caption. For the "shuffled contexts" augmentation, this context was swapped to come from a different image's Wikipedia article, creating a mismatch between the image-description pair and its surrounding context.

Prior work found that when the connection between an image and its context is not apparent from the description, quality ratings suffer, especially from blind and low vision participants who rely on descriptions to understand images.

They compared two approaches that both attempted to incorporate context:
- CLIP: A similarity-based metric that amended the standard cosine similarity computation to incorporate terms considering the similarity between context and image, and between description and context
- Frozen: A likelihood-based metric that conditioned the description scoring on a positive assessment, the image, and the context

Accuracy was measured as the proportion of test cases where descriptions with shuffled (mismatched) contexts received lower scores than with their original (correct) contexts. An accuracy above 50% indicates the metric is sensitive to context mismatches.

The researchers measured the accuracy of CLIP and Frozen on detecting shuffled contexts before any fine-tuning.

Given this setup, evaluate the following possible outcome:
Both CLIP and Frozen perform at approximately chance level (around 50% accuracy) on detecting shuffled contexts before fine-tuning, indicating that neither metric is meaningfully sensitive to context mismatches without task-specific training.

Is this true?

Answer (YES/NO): NO